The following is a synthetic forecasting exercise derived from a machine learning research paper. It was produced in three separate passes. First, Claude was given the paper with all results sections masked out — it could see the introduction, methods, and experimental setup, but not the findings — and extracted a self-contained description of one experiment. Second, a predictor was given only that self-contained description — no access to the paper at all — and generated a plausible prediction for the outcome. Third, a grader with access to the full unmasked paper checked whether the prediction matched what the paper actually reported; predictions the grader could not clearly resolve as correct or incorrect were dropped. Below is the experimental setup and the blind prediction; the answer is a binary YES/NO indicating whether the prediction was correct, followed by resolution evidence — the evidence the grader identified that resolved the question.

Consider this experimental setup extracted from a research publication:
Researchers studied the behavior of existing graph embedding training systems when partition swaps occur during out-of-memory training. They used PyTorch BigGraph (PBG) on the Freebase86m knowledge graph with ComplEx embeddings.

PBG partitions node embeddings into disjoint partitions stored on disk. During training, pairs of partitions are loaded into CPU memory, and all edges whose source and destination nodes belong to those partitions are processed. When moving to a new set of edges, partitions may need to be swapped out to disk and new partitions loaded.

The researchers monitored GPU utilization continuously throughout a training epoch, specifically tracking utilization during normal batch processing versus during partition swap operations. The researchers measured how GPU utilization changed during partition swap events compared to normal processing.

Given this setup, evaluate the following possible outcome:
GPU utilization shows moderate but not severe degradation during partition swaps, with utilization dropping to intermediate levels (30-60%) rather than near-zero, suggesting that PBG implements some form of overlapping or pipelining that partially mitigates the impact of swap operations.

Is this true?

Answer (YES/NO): NO